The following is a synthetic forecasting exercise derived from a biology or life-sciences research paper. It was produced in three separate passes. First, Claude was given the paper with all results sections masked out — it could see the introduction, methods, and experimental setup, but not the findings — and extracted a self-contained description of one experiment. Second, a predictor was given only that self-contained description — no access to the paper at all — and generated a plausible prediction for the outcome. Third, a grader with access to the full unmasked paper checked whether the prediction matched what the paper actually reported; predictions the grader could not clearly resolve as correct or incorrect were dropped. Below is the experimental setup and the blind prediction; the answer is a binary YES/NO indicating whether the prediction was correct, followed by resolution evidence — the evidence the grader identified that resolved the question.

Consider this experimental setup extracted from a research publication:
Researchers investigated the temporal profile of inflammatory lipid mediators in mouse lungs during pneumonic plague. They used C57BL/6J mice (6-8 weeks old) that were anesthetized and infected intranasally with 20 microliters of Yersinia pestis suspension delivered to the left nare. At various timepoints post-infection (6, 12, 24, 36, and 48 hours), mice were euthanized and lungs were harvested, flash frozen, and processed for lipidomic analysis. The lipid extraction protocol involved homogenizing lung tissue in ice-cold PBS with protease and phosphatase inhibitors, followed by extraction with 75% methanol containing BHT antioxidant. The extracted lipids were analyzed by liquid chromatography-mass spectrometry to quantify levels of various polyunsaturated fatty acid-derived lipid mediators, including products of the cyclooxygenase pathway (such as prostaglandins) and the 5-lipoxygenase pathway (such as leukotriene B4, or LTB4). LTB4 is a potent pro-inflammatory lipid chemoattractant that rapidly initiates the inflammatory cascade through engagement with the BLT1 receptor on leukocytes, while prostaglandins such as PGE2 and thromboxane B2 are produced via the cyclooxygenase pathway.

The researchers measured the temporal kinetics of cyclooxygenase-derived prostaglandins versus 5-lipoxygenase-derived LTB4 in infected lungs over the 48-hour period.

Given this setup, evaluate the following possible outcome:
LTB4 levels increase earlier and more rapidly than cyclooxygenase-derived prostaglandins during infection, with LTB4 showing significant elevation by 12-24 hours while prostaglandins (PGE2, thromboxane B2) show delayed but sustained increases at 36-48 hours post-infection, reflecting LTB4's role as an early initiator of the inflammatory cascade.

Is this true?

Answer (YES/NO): NO